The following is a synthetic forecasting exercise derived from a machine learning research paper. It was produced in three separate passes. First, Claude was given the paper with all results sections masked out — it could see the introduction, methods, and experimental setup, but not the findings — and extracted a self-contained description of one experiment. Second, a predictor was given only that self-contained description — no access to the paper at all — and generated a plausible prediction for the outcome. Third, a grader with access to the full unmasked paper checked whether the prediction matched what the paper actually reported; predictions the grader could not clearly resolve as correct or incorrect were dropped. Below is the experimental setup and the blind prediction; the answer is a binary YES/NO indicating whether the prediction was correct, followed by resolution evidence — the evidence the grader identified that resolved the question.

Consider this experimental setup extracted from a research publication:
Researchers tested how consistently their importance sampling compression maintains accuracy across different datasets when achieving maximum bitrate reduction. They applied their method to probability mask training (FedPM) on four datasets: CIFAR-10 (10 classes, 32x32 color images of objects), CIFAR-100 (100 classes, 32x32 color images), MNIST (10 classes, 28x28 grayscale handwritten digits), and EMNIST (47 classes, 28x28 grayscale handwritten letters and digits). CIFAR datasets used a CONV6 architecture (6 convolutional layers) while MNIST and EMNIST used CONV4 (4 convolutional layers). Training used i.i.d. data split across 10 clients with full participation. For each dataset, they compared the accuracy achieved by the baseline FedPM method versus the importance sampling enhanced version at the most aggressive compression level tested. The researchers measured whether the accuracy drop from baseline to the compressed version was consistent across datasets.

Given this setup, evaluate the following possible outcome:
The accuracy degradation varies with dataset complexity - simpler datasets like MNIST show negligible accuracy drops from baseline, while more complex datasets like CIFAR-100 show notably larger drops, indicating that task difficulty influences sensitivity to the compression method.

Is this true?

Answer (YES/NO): NO